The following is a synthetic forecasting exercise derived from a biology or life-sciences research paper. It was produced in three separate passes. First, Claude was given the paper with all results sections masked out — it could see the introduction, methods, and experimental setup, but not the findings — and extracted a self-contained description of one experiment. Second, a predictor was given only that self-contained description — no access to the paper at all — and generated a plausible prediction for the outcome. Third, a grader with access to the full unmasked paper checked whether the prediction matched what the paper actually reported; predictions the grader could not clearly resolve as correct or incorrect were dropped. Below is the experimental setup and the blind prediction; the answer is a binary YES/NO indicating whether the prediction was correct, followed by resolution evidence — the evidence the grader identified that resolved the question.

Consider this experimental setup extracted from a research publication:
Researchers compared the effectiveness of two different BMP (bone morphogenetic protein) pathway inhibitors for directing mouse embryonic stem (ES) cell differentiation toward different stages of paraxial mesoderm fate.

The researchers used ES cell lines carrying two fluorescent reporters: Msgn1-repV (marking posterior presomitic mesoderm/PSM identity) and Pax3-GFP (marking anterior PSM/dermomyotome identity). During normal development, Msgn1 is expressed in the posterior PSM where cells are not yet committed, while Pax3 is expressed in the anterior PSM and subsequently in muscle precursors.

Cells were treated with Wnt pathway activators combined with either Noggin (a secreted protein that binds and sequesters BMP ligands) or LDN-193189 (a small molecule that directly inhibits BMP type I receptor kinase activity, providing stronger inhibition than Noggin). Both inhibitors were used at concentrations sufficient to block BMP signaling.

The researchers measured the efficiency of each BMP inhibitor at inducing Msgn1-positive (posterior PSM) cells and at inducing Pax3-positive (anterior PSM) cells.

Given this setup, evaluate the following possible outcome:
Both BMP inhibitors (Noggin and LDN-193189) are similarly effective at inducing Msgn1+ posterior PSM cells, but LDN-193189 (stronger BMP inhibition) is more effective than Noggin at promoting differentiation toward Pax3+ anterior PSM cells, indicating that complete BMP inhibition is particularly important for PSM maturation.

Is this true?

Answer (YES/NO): NO